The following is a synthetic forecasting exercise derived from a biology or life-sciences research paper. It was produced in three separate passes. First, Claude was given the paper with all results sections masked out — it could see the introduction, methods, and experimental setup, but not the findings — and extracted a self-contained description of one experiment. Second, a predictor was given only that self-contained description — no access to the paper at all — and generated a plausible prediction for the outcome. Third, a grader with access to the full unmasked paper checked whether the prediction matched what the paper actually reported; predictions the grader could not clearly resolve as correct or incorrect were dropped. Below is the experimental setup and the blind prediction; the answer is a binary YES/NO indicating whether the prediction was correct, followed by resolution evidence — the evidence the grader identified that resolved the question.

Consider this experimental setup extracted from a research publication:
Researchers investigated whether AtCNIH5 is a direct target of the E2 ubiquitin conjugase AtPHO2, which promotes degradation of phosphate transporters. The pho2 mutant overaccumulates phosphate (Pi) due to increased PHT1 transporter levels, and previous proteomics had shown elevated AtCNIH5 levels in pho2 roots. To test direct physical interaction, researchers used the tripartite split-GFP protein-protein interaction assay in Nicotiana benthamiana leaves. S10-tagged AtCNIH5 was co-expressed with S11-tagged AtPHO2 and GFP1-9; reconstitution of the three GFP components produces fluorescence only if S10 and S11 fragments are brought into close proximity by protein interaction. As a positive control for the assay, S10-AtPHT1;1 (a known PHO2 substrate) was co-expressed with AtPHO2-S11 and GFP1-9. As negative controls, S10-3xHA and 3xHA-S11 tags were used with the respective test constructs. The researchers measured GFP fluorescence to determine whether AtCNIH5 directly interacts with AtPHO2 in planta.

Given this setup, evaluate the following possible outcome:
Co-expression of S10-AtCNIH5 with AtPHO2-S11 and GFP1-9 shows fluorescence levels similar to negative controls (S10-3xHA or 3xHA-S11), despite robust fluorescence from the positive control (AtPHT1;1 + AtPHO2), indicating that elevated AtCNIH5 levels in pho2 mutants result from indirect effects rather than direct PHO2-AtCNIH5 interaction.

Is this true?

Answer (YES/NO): YES